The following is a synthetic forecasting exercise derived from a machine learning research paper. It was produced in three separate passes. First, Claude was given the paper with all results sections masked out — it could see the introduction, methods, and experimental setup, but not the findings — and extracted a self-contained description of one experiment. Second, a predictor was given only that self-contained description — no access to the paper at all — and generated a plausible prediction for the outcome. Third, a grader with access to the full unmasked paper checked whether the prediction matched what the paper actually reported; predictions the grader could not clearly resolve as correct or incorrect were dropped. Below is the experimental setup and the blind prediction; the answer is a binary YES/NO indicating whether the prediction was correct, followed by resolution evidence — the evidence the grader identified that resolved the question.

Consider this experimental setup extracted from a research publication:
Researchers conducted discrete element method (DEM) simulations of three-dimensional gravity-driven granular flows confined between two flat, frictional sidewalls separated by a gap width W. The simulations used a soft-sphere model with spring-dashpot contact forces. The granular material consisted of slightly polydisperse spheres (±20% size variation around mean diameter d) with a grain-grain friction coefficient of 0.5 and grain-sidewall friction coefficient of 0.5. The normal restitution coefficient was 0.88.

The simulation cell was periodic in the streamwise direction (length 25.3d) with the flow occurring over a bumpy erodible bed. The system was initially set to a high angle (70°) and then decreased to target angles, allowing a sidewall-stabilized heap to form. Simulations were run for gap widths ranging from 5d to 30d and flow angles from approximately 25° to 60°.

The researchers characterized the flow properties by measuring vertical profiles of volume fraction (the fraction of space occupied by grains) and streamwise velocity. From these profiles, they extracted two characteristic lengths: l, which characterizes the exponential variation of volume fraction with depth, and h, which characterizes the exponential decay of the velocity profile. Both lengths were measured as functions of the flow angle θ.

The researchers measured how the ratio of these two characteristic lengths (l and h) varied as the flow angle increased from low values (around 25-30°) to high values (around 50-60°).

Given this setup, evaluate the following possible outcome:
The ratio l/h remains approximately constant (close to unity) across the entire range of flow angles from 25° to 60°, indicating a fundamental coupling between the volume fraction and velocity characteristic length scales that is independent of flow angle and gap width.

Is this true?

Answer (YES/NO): NO